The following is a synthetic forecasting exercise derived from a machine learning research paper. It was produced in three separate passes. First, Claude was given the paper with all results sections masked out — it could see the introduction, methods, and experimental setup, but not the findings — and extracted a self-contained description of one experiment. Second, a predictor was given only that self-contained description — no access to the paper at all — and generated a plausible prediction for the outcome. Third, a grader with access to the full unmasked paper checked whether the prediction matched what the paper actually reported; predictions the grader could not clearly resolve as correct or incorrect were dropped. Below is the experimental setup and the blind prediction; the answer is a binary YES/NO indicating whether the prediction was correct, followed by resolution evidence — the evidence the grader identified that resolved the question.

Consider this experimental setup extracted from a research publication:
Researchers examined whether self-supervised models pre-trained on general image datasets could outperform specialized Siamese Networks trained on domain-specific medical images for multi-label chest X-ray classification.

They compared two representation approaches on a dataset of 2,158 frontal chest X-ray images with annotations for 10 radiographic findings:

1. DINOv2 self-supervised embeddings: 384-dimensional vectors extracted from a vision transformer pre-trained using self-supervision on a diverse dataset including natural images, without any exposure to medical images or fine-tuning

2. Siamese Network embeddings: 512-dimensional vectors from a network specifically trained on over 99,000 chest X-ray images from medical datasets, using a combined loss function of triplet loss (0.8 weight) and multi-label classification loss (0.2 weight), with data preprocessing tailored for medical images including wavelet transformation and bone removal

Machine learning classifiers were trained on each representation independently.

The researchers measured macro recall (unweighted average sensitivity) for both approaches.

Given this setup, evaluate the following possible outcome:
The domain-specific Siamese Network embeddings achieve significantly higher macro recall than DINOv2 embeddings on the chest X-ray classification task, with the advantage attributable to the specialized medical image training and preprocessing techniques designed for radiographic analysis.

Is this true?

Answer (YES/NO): NO